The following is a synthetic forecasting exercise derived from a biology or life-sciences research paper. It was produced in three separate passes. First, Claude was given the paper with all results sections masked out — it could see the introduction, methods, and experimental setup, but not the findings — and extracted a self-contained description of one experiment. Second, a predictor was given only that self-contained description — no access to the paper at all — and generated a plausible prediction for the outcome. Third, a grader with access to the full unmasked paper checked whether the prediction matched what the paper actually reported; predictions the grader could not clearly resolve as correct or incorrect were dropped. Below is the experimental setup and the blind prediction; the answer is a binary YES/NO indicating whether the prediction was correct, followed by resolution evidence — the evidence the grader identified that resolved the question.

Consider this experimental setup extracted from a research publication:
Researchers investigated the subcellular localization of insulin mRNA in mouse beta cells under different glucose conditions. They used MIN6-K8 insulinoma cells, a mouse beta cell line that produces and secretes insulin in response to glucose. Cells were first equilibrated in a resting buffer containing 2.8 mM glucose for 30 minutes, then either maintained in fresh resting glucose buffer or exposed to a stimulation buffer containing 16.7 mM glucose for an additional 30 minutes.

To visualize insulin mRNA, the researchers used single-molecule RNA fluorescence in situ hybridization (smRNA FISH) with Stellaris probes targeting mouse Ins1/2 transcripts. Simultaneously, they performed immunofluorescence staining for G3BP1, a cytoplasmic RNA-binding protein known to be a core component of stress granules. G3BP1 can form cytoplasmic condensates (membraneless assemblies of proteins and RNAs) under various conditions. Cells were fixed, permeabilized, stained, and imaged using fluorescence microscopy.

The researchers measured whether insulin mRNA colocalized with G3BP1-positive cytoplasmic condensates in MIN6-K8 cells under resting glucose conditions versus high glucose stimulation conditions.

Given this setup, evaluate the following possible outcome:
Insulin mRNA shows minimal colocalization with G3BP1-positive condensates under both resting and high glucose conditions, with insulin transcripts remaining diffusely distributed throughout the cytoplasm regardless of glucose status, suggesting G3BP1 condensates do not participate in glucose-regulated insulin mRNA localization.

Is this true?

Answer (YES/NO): NO